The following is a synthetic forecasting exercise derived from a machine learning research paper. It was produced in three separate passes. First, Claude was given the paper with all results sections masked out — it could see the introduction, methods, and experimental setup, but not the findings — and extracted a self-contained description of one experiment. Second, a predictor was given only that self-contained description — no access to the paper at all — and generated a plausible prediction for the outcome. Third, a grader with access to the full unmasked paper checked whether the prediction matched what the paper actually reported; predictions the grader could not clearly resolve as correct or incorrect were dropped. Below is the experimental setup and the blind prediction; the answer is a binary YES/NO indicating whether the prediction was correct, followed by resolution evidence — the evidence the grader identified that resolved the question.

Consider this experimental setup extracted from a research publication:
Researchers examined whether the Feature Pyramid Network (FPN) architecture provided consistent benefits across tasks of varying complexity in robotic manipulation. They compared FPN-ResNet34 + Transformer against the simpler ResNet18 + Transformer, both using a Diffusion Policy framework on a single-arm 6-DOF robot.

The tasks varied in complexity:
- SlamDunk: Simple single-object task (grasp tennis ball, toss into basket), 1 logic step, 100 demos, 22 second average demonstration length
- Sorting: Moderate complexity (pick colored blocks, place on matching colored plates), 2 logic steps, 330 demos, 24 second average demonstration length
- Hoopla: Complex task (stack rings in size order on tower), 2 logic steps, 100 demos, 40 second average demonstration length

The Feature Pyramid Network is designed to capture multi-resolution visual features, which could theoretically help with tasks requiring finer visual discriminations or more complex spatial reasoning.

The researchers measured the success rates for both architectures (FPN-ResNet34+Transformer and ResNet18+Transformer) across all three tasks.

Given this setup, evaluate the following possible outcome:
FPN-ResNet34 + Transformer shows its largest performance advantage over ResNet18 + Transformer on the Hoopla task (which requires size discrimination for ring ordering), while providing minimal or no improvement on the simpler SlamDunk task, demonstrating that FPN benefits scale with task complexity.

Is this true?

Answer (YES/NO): NO